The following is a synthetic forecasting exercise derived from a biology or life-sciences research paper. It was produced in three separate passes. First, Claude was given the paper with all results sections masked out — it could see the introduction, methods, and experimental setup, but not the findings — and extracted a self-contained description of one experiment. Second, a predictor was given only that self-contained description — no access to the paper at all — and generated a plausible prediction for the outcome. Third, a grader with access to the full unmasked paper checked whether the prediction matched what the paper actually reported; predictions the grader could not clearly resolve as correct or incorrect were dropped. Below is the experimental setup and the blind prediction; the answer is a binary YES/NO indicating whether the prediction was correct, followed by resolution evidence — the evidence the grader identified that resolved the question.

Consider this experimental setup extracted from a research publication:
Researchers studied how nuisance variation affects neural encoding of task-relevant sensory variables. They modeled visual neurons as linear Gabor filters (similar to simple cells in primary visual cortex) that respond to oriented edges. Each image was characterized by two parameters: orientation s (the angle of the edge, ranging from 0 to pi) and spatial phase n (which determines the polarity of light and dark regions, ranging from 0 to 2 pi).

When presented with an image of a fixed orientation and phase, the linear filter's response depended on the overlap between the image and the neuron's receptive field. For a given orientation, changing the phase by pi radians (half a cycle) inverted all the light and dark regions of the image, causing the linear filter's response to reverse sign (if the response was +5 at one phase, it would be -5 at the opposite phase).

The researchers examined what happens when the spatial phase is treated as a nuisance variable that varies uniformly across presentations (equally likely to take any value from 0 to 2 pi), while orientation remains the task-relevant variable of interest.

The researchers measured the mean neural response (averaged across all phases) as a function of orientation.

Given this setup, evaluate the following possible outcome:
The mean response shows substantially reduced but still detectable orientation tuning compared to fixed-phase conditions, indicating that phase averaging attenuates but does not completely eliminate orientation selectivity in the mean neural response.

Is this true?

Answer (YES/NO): NO